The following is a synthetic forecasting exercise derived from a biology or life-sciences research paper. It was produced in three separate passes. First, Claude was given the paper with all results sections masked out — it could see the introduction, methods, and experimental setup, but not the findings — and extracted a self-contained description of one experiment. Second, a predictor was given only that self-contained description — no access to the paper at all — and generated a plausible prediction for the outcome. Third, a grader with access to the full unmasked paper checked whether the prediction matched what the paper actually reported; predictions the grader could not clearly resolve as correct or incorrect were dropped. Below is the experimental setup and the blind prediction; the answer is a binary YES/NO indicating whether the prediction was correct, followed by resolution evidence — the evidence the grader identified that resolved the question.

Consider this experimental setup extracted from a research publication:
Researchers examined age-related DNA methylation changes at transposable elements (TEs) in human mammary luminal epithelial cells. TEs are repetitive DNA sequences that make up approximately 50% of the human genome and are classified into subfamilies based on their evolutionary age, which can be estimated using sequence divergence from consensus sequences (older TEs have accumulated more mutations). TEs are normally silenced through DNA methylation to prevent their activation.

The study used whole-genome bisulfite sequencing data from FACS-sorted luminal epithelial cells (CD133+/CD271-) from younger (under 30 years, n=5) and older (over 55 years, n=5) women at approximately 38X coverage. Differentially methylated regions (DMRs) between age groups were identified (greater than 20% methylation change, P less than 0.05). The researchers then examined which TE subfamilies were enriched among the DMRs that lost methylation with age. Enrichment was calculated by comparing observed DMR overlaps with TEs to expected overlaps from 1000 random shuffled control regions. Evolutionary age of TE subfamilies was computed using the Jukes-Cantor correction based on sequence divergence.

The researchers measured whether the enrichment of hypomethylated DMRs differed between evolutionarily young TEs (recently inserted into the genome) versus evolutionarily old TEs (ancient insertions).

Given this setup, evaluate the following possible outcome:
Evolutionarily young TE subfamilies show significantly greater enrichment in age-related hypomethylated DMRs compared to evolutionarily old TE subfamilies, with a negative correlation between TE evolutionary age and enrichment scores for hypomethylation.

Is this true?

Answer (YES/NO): YES